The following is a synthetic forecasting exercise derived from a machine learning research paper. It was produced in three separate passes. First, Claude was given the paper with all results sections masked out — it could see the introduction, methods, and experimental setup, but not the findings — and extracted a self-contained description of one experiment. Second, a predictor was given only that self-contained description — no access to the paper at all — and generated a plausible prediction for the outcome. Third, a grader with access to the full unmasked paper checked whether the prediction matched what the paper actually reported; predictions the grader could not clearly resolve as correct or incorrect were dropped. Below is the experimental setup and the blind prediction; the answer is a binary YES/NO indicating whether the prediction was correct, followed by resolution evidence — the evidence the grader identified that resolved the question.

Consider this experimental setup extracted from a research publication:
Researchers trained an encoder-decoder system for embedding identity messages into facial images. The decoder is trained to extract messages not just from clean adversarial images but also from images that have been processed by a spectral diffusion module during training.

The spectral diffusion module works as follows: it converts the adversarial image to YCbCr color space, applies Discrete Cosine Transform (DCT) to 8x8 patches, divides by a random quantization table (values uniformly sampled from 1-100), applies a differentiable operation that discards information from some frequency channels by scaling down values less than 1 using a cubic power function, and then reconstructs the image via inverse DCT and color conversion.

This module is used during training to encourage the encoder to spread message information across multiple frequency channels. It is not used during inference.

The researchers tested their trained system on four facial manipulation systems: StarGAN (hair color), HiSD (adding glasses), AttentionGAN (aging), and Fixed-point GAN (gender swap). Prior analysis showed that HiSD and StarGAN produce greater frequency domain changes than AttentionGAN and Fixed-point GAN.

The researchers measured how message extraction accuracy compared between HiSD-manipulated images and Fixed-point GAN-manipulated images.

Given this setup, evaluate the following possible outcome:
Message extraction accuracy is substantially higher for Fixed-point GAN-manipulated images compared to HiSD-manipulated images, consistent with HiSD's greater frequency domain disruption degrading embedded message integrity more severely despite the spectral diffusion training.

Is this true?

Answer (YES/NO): NO